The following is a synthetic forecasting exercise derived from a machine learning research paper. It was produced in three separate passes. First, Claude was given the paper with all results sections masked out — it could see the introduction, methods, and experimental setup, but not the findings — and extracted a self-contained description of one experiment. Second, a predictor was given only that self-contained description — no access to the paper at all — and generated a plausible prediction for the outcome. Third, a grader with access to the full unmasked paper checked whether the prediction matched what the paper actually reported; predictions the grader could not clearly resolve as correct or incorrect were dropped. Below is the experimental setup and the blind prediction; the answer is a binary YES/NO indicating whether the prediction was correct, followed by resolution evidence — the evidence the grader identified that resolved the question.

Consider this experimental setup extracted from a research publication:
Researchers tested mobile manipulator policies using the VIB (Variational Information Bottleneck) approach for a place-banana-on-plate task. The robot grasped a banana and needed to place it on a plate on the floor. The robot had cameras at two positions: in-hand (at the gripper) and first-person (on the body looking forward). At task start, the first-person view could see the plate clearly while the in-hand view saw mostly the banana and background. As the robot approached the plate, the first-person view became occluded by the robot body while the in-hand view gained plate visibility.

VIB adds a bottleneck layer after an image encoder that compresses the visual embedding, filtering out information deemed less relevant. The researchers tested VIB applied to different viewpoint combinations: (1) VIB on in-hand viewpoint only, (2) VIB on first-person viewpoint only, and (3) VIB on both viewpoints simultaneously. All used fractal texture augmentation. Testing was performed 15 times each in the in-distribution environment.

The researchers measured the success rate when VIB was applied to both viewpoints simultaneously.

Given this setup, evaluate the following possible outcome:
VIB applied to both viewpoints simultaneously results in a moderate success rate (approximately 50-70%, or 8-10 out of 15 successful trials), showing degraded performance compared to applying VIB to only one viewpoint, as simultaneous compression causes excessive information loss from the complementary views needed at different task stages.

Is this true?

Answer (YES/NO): NO